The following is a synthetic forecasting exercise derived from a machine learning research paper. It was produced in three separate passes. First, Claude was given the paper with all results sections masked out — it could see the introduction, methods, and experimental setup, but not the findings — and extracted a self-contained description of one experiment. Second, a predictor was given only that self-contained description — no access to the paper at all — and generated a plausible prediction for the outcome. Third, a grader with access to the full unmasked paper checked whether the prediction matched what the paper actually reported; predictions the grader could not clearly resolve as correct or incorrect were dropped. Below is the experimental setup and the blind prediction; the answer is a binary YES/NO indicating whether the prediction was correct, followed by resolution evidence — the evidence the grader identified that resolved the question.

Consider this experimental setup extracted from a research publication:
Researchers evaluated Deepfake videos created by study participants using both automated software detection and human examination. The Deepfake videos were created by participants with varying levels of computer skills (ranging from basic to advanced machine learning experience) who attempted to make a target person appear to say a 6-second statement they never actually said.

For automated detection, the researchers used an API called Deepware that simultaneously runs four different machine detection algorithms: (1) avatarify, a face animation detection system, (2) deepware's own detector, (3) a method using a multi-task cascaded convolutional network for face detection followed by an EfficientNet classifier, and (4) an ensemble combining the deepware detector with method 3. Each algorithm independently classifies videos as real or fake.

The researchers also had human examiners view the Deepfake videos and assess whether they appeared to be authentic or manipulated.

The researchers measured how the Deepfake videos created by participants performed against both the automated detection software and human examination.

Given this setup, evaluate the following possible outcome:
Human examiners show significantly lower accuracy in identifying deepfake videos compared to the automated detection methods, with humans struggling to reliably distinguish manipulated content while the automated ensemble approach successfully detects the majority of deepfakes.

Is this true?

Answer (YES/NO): NO